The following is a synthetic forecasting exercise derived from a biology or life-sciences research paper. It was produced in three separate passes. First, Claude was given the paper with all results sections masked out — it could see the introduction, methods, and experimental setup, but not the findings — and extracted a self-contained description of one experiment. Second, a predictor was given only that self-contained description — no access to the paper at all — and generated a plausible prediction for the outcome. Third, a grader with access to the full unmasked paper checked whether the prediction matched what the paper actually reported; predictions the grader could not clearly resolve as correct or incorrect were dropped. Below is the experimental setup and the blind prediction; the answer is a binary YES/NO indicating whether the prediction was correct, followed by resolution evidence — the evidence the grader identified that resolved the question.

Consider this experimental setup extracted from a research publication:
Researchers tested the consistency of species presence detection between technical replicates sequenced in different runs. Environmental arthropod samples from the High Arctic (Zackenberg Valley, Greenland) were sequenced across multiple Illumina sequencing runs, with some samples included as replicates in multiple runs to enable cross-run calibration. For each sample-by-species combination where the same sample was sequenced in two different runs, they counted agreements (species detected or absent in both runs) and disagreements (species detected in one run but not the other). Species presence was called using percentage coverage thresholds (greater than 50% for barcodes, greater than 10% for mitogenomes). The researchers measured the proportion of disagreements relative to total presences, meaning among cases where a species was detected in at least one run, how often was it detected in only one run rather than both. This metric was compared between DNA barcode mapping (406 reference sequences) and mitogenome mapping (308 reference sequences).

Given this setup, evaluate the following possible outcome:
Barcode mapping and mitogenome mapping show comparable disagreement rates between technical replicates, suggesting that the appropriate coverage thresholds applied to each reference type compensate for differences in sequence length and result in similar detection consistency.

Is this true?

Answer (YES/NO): YES